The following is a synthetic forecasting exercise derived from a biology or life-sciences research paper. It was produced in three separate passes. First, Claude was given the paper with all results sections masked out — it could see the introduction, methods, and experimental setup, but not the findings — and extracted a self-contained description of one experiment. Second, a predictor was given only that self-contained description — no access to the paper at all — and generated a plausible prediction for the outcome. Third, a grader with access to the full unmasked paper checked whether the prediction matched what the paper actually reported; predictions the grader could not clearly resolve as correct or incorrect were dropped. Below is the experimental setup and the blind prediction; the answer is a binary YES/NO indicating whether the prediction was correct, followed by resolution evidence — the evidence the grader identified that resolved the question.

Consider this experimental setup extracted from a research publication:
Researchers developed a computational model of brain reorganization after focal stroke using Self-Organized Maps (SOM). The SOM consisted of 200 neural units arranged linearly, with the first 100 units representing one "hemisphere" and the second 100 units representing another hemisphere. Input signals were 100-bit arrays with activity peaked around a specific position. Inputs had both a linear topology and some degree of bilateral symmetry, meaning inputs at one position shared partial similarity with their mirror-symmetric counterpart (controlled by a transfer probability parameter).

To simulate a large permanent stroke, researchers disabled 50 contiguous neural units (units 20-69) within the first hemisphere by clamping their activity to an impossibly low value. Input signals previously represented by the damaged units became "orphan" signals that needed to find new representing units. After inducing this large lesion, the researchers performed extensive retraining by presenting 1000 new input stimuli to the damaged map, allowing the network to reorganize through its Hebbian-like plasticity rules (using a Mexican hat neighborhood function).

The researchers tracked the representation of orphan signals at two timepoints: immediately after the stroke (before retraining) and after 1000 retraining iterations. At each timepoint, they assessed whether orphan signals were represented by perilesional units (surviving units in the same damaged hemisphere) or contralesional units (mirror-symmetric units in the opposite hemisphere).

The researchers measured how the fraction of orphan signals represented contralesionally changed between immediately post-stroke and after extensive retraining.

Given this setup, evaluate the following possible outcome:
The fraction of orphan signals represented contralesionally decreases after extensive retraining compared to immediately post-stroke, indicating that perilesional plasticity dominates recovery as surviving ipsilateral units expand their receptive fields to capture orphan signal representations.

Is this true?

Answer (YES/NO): YES